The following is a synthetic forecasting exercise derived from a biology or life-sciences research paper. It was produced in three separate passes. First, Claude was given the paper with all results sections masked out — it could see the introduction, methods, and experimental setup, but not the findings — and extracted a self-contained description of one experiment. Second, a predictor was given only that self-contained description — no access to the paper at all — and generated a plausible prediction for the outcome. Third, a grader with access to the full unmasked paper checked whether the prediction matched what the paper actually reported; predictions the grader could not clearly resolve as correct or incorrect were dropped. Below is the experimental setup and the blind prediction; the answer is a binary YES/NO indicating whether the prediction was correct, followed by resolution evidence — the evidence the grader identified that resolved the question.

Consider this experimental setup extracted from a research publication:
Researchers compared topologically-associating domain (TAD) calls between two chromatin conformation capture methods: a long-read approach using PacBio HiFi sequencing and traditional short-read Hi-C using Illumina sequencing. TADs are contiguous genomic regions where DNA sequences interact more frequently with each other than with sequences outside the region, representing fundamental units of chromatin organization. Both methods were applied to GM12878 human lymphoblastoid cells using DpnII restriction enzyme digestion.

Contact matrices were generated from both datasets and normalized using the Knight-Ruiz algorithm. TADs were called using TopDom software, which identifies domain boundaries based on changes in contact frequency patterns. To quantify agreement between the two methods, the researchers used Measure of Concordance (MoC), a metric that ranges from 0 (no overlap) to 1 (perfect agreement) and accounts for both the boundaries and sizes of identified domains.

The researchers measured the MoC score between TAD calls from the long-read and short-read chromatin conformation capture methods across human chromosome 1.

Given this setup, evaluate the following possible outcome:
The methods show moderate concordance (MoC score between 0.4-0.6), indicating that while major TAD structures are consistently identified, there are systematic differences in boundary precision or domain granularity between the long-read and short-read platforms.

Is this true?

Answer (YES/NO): NO